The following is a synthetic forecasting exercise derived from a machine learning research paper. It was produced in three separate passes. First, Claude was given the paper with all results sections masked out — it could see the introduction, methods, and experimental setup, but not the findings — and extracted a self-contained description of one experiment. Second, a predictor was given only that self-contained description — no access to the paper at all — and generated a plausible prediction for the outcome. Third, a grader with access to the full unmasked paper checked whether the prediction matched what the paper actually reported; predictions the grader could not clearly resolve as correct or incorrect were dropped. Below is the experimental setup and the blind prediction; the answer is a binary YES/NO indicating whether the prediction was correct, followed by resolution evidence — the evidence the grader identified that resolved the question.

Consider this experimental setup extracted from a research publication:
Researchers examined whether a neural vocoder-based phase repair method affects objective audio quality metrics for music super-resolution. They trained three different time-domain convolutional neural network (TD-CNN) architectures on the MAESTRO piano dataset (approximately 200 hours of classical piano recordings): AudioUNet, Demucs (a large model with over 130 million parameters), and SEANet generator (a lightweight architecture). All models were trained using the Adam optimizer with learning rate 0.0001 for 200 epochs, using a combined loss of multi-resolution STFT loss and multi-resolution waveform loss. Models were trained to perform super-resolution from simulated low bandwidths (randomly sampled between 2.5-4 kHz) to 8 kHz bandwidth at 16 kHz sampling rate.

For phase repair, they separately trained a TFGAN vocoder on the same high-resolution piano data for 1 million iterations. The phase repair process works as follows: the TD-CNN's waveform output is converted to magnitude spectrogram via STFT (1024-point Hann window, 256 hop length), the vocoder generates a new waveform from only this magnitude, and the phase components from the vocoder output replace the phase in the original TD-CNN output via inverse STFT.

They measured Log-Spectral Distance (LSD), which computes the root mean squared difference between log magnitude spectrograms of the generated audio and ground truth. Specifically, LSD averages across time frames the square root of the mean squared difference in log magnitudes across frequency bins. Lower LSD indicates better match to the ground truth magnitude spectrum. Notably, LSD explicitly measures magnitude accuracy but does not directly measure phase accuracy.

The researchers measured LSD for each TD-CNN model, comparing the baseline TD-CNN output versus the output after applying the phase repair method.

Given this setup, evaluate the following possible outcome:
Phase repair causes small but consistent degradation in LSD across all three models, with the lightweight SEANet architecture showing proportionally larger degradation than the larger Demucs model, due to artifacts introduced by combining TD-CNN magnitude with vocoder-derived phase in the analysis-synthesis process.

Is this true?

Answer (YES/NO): NO